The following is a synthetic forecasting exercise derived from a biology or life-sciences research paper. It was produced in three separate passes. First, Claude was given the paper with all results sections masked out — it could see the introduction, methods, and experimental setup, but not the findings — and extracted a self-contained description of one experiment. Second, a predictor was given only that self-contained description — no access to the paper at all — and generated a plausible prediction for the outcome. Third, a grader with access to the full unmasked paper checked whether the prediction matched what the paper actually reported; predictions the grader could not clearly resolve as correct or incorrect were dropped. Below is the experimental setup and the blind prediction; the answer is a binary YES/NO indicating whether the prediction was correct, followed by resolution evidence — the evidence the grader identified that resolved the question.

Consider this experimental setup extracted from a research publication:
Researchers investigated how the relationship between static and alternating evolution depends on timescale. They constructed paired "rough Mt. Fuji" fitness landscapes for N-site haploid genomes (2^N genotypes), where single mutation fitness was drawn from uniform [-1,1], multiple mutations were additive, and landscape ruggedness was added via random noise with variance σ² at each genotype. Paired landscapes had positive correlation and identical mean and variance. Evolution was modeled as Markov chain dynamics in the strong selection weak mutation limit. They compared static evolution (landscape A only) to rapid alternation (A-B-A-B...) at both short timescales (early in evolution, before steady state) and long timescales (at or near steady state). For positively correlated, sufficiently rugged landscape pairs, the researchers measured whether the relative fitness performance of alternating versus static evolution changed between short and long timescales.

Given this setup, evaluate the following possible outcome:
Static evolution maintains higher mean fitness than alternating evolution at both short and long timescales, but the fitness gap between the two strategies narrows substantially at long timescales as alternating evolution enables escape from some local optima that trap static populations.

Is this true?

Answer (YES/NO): NO